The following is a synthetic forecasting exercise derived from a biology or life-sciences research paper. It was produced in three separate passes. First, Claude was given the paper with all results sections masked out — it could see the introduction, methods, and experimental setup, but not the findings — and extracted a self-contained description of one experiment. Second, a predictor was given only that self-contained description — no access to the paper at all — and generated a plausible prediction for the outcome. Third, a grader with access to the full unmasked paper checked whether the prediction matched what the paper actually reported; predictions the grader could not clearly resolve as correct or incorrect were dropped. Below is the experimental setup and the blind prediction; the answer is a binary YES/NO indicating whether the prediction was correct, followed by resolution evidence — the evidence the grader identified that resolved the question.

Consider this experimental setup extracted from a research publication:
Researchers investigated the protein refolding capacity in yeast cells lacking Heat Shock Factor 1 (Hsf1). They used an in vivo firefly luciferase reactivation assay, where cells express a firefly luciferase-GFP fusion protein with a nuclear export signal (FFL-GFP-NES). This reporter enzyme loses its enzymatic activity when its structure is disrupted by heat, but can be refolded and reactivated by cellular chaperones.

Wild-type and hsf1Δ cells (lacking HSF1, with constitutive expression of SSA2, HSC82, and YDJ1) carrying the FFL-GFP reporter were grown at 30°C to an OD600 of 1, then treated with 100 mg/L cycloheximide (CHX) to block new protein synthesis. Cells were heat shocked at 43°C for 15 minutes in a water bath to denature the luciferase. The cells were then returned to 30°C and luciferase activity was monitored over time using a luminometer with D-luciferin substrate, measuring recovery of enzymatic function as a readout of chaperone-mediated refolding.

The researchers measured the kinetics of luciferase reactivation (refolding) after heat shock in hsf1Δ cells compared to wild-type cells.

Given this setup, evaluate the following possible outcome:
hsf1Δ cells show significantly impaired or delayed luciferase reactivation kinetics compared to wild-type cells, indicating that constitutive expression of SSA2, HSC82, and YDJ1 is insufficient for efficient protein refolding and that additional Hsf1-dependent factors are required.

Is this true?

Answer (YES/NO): YES